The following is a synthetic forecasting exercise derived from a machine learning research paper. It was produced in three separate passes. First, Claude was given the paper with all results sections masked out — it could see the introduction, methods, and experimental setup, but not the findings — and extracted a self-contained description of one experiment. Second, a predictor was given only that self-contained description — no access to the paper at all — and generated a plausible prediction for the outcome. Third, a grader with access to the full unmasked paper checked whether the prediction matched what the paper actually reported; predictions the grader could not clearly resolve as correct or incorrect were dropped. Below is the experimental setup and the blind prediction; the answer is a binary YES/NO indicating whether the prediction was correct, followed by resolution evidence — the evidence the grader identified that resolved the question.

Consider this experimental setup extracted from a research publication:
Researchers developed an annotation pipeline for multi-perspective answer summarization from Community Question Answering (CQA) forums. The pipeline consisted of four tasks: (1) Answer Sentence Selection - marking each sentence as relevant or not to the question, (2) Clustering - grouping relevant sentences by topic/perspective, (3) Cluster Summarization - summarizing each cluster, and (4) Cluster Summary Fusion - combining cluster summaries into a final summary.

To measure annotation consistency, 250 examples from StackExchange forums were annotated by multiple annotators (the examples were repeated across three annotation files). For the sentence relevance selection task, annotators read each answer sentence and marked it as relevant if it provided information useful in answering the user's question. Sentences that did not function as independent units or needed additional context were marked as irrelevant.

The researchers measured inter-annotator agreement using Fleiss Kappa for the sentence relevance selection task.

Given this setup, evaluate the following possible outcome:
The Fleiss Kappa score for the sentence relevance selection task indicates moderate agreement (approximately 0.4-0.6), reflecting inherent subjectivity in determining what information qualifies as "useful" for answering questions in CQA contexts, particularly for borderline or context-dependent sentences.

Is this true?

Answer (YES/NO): NO